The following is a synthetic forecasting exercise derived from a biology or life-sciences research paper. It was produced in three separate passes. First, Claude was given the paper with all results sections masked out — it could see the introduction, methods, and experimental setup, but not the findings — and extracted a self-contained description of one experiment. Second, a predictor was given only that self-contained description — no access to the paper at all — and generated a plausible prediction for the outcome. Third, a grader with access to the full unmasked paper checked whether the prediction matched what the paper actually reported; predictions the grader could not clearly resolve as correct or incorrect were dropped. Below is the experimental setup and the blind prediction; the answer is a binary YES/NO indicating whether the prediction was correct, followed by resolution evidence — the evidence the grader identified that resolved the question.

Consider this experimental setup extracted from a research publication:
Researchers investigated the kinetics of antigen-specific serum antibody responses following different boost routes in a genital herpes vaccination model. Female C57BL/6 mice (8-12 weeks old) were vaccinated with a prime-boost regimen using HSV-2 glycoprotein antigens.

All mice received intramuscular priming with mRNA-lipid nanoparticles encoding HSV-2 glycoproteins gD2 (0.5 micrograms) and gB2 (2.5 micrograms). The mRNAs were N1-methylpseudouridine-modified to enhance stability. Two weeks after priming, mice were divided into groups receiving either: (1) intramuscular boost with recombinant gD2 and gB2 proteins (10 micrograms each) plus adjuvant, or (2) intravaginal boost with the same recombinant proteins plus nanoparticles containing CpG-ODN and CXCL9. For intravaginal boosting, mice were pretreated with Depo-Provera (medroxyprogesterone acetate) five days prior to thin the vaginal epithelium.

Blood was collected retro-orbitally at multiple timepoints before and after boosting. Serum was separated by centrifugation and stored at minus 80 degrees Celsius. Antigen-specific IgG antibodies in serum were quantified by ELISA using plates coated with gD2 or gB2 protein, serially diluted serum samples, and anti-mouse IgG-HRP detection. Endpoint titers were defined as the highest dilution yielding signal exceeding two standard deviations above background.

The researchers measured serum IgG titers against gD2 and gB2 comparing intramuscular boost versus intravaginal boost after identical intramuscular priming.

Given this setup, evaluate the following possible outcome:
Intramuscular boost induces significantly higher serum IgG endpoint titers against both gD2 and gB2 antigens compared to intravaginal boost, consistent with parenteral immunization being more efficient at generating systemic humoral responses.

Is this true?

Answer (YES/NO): YES